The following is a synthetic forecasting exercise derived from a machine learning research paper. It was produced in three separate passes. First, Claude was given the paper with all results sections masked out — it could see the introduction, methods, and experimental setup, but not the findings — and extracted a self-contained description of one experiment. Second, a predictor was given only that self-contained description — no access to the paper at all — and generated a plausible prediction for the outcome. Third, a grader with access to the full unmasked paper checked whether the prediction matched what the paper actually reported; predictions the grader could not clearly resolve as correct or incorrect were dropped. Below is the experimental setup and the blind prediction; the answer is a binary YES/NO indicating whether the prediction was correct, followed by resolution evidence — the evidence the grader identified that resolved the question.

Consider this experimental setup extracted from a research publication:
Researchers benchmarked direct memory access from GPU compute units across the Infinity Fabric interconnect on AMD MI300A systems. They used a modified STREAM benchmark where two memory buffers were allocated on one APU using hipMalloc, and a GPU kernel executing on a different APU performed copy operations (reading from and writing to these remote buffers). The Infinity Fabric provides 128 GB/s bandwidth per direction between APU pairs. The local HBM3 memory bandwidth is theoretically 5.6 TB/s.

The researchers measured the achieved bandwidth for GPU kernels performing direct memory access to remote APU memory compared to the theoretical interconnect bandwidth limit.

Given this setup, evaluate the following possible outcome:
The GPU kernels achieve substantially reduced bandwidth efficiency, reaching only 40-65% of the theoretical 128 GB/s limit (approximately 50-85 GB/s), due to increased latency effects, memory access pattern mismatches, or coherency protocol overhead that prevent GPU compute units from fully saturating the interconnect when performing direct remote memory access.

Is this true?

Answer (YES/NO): NO